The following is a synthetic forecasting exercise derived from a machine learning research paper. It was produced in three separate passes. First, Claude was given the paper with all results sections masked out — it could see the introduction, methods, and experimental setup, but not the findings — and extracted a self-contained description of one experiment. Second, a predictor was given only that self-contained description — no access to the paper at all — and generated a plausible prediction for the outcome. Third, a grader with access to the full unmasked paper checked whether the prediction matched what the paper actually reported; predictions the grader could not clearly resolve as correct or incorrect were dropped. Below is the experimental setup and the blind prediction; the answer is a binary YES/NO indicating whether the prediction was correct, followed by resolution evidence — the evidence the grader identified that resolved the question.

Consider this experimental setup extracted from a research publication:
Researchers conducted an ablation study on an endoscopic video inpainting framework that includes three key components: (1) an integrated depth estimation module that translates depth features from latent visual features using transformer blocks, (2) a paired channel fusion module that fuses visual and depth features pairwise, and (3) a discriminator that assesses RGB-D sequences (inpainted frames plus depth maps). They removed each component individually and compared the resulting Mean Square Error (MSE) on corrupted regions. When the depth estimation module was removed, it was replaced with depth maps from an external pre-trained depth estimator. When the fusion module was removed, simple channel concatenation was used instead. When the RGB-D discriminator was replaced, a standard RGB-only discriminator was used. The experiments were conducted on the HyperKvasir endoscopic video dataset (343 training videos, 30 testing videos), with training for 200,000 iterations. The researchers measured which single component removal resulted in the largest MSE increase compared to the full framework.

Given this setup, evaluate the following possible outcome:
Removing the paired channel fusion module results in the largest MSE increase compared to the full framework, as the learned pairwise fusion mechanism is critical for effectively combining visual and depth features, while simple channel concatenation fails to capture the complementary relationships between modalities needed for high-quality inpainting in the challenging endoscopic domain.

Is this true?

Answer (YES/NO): NO